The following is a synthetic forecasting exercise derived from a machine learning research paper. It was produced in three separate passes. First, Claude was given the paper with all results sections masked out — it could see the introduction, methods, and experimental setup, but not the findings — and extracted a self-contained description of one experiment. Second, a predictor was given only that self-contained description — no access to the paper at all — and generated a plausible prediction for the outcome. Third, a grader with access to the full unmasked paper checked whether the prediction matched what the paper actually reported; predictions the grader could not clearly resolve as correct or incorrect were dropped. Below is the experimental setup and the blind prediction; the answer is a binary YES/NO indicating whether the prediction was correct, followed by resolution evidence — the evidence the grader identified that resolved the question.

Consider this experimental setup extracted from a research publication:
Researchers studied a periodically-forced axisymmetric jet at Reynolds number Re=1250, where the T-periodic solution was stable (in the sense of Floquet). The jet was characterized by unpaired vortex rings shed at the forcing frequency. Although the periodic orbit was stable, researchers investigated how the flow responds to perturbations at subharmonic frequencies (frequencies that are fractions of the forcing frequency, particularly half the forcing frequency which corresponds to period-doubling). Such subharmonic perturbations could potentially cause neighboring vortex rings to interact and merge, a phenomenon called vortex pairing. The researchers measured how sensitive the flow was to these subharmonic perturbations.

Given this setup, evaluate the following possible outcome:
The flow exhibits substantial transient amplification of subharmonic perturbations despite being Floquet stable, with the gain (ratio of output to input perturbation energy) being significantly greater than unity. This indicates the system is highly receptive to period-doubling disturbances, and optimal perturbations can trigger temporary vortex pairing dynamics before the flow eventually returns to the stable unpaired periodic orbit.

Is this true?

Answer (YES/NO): YES